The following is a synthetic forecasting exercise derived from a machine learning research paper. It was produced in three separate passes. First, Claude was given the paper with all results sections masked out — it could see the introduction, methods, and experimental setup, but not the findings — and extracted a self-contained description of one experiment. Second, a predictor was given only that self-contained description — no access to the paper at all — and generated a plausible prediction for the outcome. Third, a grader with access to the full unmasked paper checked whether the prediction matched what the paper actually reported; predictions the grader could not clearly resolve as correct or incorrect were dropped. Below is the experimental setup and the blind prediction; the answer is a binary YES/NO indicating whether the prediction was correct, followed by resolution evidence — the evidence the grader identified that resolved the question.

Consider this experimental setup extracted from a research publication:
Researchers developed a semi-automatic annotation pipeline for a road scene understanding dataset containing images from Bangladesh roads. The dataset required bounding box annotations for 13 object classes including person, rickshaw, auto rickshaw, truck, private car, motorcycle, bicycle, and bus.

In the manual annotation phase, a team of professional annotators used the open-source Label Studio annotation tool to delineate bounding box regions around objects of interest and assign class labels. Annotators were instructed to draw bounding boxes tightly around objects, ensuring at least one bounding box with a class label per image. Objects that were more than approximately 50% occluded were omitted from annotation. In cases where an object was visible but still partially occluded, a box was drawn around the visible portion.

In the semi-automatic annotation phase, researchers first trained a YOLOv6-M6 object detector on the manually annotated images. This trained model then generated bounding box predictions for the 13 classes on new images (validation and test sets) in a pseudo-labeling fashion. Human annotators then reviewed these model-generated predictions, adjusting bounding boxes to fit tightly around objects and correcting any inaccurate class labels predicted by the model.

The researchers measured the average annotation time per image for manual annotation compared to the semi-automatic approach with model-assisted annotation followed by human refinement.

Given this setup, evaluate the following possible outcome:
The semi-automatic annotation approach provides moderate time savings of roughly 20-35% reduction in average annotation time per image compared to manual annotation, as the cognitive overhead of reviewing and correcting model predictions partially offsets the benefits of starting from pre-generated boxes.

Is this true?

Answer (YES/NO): NO